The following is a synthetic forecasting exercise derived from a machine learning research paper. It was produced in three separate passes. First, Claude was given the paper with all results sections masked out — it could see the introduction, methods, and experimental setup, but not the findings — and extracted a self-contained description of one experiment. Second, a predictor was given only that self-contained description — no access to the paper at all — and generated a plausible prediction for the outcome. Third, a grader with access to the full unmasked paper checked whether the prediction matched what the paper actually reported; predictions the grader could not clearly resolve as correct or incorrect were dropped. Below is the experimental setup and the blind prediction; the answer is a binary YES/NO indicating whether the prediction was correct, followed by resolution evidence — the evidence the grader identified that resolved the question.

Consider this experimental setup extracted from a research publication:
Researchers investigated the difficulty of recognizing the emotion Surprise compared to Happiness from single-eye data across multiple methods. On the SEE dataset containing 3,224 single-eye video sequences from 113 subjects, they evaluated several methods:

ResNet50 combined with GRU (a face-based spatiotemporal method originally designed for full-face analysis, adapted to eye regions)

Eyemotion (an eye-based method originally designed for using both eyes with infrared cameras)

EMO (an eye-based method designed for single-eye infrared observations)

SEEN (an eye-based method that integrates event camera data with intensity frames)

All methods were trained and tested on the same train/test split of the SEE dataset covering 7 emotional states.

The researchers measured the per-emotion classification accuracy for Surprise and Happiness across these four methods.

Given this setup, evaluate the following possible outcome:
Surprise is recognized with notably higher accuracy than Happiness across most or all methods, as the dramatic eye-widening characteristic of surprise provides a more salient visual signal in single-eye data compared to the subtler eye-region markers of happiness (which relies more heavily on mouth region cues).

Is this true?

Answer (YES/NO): NO